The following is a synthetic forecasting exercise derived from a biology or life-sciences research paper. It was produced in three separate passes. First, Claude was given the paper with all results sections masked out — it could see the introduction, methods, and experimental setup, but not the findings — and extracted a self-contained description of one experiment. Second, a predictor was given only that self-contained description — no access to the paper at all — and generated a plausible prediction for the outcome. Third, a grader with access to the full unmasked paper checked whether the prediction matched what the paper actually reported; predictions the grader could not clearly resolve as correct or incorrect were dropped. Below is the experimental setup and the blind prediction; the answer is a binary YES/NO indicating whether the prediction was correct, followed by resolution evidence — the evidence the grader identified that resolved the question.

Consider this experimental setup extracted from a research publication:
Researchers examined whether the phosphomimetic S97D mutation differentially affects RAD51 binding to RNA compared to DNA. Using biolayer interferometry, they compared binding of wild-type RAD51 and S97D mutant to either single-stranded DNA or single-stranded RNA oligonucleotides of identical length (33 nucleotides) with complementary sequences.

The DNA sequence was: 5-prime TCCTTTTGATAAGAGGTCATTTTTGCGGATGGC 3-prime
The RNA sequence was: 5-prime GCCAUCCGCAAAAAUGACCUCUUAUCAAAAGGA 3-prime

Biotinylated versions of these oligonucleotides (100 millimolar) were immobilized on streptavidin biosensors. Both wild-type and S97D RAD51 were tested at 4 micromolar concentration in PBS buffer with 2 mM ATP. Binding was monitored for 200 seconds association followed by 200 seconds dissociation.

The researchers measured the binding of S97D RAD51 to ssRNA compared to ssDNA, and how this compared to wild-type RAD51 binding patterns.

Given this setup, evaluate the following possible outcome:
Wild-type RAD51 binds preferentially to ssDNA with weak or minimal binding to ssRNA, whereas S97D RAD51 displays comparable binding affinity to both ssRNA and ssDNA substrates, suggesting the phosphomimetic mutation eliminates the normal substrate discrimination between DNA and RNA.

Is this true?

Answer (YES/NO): NO